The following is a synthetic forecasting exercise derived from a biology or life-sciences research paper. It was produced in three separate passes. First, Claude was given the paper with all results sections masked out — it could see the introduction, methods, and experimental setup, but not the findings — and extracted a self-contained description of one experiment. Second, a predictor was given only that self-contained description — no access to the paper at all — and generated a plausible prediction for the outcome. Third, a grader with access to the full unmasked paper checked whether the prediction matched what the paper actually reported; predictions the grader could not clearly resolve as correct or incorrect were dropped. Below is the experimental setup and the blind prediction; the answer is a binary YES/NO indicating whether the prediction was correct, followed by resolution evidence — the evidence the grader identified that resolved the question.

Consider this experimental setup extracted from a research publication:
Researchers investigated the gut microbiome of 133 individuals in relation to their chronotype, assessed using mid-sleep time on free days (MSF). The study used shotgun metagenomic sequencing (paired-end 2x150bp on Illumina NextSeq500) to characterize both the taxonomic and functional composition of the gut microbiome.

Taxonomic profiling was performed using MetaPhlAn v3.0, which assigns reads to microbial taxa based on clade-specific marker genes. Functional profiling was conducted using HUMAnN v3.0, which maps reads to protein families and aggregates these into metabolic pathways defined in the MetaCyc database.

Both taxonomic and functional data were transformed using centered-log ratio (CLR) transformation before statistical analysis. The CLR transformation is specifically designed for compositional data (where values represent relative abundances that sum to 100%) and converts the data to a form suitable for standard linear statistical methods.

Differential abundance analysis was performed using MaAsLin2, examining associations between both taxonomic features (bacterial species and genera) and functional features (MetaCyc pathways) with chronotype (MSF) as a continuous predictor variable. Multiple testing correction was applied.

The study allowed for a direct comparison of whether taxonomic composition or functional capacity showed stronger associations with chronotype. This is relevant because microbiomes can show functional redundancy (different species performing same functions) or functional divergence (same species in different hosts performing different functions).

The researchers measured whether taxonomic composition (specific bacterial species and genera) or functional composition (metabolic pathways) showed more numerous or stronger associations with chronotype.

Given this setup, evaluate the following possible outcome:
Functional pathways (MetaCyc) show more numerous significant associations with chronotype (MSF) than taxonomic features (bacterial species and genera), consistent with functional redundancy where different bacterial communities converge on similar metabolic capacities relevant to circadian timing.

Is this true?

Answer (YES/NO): YES